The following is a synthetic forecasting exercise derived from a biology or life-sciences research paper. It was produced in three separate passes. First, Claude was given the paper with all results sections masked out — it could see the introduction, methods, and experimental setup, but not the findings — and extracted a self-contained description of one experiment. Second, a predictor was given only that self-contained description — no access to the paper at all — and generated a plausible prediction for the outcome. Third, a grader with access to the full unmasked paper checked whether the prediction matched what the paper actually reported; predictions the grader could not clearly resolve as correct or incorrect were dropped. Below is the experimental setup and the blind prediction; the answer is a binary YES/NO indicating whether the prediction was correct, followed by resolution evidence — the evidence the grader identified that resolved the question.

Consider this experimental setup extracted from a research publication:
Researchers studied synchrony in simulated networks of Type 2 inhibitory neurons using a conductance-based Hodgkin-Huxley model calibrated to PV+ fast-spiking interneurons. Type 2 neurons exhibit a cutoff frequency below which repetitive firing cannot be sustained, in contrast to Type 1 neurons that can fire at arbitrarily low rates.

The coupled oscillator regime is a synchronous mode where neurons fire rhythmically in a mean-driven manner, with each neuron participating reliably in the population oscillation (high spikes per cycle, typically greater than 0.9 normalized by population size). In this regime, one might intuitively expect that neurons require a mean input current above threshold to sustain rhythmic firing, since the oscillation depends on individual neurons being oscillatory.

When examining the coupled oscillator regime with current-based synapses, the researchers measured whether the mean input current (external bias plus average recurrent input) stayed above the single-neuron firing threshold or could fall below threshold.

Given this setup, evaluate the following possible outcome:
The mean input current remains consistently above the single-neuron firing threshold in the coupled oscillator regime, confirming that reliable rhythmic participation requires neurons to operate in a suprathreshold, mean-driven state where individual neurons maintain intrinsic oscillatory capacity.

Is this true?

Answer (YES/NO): NO